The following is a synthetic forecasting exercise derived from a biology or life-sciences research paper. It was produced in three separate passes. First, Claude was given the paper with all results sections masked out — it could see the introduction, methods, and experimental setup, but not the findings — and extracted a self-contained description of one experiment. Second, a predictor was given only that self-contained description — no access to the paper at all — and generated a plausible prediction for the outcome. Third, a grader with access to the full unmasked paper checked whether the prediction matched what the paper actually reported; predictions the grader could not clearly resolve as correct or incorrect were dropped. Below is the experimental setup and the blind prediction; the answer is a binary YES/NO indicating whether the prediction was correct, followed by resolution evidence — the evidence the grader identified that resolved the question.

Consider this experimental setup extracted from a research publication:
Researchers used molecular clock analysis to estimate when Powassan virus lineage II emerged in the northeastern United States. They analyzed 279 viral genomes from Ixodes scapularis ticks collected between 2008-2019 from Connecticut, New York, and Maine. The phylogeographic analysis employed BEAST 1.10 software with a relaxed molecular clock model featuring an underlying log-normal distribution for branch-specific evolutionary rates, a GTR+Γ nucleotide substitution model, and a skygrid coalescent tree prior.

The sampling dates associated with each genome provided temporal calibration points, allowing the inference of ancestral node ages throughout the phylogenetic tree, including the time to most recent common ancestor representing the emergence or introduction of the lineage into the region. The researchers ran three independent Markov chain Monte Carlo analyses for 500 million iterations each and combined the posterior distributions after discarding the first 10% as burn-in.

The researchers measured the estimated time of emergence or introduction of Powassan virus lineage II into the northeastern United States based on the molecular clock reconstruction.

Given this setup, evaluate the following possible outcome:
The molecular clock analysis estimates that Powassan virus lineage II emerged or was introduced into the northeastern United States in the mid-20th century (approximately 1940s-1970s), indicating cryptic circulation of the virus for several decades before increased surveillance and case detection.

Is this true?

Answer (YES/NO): YES